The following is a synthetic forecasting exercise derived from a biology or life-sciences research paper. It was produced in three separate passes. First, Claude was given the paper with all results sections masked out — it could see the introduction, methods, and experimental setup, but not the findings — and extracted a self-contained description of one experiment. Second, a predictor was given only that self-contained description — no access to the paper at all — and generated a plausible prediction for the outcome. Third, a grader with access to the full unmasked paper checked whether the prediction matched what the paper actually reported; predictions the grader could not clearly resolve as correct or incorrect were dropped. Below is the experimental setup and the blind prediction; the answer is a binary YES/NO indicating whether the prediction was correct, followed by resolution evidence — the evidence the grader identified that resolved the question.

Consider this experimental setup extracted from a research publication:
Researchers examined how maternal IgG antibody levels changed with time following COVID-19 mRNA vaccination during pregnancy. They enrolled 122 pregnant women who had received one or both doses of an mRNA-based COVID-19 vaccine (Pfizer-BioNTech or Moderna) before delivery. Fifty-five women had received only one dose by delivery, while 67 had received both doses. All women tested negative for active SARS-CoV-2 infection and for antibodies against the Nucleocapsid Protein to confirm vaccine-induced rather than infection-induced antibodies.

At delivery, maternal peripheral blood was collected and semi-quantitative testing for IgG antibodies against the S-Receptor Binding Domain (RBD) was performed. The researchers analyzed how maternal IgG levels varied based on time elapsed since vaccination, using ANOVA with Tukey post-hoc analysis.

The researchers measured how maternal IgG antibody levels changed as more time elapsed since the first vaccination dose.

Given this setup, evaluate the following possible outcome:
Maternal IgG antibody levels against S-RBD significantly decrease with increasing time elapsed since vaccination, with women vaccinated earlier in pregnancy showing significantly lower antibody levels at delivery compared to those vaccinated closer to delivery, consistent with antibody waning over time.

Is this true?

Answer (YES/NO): NO